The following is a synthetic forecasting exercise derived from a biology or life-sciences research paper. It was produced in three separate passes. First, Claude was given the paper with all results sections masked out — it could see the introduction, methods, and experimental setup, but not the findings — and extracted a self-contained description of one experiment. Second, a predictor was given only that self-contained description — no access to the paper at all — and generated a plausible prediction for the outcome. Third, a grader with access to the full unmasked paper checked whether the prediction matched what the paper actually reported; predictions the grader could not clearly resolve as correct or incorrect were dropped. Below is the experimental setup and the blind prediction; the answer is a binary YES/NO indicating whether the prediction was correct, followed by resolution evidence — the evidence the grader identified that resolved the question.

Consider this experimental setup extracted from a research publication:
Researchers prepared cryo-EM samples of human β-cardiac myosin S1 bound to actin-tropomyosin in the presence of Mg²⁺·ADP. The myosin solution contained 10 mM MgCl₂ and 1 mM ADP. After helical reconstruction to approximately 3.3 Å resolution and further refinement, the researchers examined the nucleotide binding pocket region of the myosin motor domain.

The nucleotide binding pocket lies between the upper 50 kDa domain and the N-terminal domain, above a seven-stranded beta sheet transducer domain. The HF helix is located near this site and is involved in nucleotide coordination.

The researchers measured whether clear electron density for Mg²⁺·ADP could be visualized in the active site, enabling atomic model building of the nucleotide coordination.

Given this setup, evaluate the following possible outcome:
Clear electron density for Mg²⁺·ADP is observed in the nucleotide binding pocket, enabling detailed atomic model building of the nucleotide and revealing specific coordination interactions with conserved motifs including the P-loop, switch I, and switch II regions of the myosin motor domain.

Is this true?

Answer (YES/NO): NO